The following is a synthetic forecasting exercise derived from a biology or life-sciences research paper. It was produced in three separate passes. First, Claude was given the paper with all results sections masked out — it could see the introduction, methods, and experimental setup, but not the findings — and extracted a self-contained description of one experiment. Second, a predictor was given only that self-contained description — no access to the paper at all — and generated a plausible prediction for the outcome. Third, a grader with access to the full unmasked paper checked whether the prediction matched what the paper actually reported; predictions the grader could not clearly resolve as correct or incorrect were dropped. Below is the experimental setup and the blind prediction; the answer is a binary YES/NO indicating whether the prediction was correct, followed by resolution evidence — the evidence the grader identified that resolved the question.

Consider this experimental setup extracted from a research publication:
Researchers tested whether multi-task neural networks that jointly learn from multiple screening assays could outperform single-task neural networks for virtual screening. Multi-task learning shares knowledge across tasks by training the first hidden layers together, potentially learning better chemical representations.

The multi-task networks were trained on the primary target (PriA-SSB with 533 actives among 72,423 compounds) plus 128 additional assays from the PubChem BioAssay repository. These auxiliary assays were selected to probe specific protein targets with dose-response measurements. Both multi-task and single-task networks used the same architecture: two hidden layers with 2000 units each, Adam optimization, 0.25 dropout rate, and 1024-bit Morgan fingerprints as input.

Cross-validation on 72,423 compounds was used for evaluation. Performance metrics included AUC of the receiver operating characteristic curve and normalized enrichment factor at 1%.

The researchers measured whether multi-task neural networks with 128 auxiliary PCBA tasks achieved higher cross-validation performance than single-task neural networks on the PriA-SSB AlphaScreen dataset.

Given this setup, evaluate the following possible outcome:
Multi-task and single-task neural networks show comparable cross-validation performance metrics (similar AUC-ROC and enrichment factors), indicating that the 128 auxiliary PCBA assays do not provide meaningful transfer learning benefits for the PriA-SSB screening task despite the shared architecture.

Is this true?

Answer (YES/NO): YES